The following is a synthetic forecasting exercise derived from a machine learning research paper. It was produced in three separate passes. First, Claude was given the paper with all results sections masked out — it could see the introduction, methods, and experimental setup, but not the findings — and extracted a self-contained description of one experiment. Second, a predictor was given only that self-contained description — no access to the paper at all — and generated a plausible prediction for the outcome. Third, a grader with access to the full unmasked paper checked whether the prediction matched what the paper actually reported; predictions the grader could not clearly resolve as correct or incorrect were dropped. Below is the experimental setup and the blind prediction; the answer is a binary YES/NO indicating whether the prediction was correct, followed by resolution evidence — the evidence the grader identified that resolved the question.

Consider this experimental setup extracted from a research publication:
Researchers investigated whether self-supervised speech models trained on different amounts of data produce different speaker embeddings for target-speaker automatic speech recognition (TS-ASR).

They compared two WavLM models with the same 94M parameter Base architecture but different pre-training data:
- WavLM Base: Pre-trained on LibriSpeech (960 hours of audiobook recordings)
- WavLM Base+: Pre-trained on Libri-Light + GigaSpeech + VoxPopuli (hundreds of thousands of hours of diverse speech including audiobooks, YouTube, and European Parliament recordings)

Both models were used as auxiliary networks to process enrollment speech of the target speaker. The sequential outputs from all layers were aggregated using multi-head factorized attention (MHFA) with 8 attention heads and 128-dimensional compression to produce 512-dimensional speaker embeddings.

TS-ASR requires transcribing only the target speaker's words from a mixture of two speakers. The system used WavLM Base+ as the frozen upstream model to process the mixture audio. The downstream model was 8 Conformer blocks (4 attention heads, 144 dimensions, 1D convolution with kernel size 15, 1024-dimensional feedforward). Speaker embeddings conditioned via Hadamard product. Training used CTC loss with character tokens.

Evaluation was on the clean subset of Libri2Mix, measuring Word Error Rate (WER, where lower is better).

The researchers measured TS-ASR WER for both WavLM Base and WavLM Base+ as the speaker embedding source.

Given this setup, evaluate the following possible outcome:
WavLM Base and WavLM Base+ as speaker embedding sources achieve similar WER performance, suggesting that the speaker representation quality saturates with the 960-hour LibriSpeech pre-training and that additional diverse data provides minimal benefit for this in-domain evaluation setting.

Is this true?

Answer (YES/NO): YES